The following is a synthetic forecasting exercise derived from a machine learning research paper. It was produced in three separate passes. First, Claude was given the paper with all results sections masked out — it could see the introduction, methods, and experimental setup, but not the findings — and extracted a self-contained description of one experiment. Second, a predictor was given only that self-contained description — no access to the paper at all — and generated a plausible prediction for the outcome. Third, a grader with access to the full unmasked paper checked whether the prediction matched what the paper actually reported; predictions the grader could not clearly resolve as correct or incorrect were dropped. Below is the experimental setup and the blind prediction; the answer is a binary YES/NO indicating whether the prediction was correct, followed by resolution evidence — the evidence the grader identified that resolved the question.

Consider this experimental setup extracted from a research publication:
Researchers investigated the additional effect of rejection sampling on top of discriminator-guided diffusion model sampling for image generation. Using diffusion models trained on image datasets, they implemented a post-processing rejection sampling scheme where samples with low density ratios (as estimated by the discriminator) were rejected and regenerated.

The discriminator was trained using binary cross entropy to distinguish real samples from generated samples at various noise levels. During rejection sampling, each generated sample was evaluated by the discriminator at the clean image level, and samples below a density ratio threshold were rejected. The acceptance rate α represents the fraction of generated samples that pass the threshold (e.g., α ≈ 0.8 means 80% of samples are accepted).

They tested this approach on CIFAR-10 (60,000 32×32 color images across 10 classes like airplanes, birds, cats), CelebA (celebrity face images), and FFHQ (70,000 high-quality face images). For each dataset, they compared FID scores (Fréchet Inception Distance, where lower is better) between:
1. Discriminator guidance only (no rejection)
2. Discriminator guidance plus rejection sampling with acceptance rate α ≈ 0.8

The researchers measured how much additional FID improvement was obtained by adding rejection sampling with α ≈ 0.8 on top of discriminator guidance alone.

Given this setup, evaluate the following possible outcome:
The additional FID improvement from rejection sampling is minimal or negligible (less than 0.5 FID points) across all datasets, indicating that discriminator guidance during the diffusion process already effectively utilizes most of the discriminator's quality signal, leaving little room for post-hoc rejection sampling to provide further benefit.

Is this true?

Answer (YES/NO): YES